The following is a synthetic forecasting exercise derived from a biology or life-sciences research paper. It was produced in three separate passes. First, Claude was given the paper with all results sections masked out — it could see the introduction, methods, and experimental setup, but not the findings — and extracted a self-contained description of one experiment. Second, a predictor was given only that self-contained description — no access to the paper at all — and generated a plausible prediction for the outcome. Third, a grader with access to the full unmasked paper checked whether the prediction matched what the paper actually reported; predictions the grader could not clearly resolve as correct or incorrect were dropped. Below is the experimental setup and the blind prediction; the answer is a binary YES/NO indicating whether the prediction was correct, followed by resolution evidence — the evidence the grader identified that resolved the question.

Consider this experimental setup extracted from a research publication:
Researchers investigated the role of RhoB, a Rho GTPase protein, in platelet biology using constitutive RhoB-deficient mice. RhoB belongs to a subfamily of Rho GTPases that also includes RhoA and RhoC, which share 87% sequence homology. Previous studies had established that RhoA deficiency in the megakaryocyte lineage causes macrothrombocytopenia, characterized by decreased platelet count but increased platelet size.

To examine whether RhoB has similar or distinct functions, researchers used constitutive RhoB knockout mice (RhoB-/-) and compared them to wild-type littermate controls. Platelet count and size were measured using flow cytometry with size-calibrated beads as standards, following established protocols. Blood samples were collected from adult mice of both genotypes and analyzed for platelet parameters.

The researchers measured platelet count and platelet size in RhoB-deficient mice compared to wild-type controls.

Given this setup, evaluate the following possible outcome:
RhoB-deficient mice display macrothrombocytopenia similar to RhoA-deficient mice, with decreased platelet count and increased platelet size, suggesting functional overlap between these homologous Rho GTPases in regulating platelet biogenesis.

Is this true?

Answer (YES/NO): NO